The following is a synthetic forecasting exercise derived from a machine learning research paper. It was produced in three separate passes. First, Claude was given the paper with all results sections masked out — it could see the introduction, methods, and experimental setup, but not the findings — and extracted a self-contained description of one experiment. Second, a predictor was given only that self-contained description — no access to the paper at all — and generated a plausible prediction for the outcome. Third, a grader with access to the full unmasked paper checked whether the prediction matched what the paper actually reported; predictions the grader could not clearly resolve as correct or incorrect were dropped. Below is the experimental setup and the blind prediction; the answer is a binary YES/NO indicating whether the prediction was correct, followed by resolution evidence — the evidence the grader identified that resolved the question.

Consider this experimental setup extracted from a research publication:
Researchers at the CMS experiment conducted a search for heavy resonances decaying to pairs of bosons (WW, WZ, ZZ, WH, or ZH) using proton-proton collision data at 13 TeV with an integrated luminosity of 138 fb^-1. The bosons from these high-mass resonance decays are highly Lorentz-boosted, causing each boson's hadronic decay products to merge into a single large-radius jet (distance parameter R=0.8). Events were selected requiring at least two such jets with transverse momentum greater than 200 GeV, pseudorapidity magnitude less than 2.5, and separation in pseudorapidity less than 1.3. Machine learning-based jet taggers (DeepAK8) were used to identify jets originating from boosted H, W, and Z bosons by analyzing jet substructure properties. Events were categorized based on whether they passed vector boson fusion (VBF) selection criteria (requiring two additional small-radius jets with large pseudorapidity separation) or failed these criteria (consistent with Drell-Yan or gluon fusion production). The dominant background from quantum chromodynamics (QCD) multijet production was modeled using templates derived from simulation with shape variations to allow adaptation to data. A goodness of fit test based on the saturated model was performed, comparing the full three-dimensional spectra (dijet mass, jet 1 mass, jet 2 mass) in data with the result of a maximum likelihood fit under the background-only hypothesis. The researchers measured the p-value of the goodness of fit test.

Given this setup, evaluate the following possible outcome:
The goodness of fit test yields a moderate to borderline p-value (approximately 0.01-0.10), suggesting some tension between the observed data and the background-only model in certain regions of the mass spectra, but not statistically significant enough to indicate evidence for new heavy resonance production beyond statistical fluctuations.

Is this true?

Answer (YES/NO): NO